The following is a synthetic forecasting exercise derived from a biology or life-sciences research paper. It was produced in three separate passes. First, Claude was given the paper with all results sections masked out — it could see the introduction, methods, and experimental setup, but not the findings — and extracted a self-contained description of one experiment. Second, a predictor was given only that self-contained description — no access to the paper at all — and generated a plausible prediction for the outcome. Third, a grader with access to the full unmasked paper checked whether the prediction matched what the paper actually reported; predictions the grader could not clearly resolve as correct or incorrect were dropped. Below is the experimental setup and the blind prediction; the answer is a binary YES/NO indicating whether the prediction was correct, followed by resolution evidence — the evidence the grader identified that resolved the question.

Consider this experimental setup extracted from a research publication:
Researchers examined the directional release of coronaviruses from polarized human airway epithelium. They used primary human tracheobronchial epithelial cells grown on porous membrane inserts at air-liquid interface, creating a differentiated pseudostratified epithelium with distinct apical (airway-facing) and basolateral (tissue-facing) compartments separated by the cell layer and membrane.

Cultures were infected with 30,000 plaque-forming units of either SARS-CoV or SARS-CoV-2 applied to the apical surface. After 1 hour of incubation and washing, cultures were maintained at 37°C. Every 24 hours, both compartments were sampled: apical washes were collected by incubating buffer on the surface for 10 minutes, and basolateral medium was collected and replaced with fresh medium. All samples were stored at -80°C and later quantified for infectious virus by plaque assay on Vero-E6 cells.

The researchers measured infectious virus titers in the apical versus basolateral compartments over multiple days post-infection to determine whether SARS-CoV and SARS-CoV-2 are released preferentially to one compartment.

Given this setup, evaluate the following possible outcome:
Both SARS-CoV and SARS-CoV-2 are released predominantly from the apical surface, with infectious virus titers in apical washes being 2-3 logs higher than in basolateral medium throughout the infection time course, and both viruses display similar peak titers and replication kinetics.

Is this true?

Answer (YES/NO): NO